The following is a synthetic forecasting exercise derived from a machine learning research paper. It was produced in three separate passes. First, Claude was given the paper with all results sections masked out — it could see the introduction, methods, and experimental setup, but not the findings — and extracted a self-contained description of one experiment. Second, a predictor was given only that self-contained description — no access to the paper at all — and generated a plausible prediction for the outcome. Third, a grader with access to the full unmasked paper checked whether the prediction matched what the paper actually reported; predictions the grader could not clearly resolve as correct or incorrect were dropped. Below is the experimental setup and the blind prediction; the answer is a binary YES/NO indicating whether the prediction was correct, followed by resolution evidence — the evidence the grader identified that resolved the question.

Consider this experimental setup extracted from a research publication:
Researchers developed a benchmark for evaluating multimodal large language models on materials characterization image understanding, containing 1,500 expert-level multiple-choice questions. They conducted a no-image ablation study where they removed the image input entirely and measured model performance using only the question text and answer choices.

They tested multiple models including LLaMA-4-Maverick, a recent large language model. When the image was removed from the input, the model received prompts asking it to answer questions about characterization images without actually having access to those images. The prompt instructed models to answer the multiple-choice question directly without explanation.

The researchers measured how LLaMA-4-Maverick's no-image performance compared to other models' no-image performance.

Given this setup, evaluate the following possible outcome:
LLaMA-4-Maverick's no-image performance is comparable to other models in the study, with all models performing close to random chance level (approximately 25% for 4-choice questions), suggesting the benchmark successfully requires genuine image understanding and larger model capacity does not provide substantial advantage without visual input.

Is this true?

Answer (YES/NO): NO